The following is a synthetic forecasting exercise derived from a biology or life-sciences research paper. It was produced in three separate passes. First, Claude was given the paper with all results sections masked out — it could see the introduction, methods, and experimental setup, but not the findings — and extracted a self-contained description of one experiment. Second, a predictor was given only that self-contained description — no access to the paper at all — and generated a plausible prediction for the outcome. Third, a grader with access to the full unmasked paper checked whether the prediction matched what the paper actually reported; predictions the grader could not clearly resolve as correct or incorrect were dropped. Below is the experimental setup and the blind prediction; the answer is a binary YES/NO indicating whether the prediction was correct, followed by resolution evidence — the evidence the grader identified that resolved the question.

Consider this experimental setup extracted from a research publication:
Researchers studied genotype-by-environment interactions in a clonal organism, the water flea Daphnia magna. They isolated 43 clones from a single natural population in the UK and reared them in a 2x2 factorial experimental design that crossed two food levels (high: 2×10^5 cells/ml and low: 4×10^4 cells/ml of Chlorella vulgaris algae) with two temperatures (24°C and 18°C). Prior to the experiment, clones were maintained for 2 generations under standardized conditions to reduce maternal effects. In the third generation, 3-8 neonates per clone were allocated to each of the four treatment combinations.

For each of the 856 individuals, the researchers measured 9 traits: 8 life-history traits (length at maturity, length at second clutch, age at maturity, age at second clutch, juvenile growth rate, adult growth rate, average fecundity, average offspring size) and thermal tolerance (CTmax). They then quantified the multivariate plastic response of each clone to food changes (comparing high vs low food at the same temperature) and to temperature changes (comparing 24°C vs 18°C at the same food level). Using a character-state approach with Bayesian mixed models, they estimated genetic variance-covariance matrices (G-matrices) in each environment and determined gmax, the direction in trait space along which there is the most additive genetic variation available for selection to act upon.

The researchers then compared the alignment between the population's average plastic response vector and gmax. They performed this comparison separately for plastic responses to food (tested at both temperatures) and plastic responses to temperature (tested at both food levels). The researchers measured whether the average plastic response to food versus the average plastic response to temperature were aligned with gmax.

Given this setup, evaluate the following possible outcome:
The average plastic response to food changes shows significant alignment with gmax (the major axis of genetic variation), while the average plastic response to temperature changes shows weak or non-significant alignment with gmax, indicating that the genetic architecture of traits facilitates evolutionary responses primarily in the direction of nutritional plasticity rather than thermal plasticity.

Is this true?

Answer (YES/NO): YES